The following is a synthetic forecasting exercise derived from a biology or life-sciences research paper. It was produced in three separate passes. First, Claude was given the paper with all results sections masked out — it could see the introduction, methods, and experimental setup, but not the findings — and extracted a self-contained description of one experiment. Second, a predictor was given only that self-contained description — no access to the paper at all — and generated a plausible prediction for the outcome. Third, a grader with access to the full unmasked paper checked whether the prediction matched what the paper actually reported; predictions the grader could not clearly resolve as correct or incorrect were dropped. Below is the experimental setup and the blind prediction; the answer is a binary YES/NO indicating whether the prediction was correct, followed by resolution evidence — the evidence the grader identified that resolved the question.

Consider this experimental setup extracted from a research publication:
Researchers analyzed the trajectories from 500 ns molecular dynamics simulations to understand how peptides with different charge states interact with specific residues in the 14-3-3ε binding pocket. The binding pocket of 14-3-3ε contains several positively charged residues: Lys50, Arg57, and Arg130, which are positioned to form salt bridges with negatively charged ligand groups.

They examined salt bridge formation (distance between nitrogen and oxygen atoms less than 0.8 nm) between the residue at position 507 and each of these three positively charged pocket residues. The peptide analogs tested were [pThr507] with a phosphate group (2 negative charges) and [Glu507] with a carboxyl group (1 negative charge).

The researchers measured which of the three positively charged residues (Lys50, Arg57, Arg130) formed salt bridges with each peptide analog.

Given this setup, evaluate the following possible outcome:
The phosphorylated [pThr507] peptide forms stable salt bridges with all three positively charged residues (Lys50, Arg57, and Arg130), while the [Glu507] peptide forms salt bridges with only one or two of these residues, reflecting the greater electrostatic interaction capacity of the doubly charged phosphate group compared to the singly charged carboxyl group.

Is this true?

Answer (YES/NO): NO